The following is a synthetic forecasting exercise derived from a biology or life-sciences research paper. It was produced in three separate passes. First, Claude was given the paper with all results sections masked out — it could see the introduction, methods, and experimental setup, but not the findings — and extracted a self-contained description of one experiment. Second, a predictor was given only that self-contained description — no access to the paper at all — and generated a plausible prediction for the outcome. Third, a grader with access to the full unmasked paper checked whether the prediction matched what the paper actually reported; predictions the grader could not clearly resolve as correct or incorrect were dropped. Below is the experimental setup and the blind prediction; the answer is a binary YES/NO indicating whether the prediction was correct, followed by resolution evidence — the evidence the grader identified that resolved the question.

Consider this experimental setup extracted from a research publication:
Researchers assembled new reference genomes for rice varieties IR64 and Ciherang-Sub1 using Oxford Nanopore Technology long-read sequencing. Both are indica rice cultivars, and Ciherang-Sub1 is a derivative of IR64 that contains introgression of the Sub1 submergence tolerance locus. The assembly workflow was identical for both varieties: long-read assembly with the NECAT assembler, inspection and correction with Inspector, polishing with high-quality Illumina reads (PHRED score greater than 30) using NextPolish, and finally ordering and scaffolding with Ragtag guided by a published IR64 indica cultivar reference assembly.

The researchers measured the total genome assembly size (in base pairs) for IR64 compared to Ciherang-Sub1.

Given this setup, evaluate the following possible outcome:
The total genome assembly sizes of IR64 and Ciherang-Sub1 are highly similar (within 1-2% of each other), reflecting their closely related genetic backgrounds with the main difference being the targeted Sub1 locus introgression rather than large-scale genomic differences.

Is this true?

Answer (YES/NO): NO